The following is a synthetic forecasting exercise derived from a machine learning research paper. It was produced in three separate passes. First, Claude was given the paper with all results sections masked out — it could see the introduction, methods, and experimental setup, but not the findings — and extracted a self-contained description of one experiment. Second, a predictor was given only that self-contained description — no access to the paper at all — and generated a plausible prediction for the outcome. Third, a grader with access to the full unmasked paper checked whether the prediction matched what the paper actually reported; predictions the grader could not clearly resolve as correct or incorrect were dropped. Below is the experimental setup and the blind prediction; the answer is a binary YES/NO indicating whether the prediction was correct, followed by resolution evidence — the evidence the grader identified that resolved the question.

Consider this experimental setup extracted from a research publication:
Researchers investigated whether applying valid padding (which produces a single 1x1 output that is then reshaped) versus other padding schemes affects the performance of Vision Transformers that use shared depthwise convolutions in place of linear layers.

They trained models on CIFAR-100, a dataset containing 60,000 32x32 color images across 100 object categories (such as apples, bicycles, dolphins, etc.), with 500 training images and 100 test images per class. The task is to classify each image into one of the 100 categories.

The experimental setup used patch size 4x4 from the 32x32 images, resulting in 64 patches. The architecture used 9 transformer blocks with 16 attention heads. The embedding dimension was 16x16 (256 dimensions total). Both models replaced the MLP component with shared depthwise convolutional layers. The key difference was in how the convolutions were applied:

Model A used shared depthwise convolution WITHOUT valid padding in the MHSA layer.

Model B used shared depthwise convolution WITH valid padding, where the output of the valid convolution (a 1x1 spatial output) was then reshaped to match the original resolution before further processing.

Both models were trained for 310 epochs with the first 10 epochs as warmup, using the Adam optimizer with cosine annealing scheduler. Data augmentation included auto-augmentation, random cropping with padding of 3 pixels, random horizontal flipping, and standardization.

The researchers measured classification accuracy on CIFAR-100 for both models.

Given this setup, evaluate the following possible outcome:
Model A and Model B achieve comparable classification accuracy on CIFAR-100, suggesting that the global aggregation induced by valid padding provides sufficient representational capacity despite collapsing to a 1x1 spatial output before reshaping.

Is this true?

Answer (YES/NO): NO